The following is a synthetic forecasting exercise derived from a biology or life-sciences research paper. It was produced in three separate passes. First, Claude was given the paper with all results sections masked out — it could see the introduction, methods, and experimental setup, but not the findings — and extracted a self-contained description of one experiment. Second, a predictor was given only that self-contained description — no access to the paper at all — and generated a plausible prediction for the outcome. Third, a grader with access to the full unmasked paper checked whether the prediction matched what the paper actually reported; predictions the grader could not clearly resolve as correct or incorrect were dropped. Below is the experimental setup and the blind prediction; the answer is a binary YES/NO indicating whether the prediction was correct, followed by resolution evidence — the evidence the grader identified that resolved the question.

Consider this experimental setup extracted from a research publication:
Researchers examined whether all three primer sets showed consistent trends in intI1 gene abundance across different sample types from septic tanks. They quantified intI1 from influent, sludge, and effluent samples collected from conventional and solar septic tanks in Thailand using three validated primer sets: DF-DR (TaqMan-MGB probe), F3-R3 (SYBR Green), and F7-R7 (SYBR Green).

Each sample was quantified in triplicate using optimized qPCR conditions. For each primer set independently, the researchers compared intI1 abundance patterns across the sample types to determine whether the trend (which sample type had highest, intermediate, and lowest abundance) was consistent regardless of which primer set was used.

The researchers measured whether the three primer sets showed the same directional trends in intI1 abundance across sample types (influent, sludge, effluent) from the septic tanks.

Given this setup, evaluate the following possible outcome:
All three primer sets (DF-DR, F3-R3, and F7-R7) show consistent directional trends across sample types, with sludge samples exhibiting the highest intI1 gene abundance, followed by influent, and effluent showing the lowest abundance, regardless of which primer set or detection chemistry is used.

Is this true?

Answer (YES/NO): NO